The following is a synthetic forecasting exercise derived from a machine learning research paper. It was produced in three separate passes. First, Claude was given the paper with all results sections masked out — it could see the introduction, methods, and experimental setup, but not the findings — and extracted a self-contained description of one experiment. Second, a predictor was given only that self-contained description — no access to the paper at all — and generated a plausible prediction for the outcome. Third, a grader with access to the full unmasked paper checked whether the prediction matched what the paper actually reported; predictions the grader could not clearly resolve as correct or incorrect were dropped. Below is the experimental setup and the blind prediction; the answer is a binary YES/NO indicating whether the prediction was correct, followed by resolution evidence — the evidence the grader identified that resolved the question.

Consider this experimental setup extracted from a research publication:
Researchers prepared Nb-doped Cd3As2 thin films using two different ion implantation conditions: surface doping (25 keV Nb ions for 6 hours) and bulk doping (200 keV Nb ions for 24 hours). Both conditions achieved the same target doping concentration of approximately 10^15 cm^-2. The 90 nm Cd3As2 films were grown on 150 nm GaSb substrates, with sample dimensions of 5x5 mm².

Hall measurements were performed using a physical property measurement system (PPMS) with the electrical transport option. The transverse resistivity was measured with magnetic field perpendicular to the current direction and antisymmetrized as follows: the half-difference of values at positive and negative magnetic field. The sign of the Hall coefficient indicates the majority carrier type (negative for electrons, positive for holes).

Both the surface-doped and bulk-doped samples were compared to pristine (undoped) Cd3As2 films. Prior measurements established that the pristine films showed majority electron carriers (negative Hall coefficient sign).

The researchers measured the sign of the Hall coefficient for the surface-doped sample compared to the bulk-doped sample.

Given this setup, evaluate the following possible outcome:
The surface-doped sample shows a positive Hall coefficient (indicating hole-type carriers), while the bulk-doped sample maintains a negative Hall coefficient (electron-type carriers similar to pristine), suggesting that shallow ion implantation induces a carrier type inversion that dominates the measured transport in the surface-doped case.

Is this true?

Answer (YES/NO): NO